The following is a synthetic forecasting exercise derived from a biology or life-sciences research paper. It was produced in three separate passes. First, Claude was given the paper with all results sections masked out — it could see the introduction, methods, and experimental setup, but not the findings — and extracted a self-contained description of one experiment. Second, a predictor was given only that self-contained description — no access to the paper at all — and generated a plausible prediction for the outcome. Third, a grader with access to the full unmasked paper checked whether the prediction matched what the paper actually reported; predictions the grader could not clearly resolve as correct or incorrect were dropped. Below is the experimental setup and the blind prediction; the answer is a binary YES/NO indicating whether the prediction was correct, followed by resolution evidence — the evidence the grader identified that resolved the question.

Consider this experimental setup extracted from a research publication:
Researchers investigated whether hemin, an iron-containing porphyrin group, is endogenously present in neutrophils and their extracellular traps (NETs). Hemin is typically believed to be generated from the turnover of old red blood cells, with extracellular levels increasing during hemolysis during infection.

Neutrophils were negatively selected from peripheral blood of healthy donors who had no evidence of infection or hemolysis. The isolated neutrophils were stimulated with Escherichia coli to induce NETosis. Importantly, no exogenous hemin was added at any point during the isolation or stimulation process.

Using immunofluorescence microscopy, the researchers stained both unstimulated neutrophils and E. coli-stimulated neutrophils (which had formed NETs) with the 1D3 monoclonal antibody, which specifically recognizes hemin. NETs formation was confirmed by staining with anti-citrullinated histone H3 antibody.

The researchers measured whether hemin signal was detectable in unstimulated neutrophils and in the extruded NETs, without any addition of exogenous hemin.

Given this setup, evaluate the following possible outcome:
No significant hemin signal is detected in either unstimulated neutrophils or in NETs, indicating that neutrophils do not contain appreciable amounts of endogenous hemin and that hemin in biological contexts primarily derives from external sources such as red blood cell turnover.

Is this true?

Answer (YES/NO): NO